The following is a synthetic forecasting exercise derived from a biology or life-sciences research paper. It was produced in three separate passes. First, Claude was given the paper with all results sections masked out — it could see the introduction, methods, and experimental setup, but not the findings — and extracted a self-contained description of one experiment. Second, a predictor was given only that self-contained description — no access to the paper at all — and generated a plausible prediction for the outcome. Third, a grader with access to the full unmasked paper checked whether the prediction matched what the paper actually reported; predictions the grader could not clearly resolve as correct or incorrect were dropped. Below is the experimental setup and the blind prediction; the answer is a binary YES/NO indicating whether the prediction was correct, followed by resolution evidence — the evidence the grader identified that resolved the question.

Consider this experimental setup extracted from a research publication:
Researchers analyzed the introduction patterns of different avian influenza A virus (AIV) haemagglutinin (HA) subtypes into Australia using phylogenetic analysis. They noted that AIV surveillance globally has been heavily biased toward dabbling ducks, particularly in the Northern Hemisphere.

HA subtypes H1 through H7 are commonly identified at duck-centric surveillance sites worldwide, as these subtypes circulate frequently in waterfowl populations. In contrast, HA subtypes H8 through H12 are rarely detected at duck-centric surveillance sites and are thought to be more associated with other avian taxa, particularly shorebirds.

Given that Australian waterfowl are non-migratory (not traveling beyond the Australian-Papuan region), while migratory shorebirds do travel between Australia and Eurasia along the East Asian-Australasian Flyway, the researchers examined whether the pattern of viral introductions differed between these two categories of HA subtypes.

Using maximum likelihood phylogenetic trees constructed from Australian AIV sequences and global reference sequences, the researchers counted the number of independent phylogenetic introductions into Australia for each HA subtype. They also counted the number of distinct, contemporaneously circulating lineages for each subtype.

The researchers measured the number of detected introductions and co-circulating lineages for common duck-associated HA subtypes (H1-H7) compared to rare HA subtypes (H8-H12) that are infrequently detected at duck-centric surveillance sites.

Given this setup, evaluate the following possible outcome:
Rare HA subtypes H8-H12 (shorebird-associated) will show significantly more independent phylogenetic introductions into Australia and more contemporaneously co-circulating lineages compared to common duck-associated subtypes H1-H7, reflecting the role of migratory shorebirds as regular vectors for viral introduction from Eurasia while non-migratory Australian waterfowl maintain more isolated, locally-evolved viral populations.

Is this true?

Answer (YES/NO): YES